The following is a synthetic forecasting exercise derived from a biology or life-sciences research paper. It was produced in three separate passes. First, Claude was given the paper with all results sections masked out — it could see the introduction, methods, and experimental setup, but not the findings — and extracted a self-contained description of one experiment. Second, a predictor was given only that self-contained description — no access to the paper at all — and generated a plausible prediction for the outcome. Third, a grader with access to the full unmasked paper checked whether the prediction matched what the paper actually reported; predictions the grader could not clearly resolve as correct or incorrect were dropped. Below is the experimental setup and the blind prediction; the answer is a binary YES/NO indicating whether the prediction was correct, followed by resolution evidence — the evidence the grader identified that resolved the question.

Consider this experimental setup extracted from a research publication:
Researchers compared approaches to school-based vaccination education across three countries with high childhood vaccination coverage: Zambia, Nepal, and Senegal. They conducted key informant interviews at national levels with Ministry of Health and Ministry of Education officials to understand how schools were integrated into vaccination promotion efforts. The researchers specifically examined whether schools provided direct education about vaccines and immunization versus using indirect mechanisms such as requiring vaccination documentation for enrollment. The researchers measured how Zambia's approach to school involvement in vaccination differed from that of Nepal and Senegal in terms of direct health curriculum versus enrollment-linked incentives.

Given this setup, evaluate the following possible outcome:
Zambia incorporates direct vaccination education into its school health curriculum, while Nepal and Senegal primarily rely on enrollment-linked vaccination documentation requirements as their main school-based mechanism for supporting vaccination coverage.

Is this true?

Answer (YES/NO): NO